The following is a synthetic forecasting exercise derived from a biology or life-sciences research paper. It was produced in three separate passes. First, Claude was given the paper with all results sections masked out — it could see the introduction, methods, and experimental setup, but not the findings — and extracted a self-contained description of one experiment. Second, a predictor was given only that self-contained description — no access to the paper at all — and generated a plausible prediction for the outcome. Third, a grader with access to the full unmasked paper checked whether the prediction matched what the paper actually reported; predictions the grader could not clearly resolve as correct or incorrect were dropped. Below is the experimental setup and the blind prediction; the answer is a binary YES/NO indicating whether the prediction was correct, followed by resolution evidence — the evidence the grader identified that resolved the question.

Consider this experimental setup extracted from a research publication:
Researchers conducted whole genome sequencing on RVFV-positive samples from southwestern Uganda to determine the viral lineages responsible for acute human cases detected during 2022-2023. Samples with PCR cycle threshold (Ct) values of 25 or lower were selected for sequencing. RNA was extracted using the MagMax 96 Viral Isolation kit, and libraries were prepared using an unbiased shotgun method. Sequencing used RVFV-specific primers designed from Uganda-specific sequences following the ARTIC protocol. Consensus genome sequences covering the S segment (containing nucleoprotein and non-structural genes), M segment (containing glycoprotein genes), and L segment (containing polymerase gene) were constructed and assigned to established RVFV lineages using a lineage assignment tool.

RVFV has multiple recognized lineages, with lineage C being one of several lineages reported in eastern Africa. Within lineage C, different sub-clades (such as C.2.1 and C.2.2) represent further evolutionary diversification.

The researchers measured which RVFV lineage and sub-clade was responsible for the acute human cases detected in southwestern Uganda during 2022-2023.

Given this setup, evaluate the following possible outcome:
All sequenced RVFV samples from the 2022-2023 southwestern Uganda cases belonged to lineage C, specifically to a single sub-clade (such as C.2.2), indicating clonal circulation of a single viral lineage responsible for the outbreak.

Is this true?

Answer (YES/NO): YES